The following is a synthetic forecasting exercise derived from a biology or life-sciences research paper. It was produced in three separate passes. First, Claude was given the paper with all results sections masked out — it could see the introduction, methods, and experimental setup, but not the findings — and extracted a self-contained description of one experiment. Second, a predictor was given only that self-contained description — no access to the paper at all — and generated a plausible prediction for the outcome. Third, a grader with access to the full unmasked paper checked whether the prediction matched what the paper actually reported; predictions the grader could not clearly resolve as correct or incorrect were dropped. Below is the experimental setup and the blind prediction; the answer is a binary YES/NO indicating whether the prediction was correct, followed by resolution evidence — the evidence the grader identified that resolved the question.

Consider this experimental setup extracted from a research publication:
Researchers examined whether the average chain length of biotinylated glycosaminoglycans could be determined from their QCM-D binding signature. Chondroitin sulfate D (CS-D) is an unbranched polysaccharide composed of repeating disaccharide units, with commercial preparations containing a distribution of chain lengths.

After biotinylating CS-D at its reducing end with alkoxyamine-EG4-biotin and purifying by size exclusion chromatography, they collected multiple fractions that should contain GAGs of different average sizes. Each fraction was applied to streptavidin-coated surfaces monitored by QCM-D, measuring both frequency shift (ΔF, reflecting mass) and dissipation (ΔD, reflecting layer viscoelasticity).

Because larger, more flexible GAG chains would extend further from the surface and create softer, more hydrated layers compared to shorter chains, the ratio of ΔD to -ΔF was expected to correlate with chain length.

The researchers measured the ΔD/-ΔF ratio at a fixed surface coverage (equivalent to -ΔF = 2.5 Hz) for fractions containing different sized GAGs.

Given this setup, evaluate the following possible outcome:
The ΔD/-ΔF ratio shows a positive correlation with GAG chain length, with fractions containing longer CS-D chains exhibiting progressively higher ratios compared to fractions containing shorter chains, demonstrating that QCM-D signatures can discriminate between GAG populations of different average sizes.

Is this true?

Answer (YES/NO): NO